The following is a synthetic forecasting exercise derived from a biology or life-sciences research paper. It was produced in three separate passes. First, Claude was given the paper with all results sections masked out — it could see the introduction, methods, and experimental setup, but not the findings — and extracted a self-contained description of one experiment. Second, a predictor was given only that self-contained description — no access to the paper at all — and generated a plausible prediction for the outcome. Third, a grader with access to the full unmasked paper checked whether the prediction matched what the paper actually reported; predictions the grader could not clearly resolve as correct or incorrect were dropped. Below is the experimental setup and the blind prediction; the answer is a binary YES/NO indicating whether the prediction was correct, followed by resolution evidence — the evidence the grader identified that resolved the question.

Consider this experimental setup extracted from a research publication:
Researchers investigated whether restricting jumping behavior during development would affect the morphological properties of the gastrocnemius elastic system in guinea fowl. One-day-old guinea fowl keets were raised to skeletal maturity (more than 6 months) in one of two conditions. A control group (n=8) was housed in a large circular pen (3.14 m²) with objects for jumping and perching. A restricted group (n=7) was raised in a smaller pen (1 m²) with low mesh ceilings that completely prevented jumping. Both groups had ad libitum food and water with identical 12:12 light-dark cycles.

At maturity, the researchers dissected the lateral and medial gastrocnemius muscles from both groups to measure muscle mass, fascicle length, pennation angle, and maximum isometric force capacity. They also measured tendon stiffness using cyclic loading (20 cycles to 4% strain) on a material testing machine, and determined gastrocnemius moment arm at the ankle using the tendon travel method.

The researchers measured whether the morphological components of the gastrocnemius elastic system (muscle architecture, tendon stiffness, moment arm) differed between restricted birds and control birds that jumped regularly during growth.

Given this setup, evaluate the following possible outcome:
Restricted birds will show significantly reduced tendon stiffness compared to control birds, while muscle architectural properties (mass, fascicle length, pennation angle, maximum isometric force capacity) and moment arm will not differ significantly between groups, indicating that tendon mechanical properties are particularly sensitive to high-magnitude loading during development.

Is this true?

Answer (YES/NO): NO